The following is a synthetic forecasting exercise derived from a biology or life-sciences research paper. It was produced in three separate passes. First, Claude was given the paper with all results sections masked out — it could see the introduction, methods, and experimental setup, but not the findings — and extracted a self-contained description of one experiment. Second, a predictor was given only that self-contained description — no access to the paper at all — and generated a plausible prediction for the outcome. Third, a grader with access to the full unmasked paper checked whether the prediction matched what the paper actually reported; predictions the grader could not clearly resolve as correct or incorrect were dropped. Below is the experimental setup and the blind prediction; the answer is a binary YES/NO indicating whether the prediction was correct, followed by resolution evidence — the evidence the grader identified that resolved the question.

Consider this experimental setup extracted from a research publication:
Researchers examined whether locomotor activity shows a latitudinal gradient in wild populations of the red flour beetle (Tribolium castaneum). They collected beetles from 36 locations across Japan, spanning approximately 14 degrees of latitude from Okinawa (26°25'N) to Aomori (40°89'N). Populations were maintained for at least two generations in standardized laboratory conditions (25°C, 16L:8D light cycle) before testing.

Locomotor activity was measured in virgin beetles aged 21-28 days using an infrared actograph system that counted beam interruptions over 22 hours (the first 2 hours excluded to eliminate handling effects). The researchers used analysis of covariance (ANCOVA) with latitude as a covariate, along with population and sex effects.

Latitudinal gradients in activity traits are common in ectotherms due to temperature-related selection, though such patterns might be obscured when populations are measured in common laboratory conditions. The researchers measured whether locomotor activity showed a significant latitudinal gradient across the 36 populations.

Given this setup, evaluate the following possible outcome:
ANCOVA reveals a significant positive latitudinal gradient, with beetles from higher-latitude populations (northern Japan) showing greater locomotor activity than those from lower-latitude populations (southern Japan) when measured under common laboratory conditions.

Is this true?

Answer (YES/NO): NO